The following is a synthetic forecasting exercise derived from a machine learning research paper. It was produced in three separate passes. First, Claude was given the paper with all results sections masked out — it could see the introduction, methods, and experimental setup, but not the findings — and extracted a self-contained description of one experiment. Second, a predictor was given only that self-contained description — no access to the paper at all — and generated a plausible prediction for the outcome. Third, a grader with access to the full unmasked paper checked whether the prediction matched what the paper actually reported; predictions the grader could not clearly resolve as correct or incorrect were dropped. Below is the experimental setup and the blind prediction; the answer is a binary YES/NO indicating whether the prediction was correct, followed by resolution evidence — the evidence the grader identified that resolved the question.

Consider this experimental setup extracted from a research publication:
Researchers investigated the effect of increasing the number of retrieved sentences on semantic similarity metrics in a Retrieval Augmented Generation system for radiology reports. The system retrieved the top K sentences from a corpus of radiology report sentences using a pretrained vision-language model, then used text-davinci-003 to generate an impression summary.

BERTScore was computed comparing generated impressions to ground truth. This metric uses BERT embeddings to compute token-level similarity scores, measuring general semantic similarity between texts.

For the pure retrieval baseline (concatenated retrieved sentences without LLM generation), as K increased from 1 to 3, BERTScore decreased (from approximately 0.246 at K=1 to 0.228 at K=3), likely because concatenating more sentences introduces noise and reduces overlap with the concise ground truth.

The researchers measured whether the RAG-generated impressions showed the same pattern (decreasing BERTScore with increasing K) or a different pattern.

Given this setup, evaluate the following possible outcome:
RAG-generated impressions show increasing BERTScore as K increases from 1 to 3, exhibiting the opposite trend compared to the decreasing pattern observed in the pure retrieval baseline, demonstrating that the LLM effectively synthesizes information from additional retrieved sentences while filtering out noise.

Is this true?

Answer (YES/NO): YES